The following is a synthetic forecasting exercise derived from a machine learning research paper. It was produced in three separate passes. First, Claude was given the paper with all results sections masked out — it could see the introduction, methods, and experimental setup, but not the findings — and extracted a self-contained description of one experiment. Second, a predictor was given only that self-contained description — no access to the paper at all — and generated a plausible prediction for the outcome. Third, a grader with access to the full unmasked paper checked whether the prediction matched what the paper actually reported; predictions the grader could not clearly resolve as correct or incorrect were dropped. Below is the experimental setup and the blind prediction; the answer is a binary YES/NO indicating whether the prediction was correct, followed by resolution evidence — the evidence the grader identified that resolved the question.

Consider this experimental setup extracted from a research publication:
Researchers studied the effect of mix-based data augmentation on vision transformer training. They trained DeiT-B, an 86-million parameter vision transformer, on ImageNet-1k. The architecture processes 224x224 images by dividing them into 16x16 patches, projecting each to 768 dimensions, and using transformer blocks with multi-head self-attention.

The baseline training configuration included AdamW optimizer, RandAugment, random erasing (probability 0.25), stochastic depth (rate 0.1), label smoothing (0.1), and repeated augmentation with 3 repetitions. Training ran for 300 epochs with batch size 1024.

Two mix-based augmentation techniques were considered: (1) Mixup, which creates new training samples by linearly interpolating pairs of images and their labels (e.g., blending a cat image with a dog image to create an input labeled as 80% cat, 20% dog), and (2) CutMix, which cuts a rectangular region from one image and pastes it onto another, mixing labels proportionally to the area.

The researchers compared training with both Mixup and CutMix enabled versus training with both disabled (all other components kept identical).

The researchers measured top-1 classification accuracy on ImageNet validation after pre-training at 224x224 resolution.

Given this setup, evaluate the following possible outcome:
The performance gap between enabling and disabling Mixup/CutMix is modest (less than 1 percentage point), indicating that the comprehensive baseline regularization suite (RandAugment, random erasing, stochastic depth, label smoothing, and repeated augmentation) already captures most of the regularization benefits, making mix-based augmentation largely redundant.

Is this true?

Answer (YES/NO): NO